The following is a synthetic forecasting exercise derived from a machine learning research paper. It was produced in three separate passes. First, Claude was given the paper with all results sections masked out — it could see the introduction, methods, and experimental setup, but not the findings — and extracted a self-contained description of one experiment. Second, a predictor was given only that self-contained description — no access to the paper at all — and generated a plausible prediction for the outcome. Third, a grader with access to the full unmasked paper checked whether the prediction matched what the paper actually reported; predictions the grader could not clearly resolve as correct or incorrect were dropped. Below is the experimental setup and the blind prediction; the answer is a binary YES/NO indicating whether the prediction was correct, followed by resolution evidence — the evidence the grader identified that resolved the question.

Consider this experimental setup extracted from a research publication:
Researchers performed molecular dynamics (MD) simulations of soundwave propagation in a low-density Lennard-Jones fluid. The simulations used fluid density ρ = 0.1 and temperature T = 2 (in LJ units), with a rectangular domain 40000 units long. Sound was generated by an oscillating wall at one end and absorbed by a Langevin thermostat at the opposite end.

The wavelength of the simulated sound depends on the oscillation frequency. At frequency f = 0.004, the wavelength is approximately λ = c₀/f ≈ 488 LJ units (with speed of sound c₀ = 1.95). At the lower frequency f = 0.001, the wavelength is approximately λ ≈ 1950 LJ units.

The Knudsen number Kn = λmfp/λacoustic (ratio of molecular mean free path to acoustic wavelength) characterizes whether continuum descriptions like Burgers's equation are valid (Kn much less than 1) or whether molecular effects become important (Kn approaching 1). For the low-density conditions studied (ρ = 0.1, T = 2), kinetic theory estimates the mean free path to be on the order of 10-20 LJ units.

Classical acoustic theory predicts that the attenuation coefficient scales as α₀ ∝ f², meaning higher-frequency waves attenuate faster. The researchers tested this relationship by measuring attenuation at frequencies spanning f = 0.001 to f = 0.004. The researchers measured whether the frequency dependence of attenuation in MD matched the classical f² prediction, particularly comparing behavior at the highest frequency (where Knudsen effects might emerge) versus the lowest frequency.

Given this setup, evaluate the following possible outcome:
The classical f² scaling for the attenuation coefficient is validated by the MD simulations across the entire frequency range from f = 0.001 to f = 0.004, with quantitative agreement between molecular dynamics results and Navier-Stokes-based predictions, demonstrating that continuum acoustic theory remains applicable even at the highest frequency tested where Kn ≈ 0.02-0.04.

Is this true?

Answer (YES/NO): NO